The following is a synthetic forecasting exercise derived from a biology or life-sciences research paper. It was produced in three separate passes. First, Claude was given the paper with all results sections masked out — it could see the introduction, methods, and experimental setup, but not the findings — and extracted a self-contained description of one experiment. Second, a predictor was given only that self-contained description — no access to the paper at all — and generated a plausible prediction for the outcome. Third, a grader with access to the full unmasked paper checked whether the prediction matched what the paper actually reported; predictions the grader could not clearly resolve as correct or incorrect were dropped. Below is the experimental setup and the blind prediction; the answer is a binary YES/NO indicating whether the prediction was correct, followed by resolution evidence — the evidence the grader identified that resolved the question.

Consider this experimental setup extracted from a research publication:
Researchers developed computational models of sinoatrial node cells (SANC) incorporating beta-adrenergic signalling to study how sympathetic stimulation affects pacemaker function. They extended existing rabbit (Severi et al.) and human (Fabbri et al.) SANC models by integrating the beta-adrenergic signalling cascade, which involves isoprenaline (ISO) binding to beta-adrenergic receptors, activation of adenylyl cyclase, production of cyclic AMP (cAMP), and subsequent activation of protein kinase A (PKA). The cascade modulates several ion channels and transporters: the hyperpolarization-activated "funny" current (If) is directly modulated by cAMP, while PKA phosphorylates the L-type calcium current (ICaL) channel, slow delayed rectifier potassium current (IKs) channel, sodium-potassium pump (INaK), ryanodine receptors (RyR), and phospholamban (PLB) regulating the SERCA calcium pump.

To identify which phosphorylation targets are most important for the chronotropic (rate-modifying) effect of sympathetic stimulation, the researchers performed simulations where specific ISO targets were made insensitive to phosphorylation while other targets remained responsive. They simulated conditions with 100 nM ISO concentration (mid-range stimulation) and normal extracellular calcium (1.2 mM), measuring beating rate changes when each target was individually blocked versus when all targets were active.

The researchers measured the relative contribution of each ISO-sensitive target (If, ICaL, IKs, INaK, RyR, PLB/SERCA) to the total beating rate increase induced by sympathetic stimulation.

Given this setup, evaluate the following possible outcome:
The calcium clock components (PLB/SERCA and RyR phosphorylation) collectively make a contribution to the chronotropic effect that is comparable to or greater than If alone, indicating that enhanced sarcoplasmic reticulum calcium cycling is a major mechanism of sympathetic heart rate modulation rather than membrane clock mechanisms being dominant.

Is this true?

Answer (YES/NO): NO